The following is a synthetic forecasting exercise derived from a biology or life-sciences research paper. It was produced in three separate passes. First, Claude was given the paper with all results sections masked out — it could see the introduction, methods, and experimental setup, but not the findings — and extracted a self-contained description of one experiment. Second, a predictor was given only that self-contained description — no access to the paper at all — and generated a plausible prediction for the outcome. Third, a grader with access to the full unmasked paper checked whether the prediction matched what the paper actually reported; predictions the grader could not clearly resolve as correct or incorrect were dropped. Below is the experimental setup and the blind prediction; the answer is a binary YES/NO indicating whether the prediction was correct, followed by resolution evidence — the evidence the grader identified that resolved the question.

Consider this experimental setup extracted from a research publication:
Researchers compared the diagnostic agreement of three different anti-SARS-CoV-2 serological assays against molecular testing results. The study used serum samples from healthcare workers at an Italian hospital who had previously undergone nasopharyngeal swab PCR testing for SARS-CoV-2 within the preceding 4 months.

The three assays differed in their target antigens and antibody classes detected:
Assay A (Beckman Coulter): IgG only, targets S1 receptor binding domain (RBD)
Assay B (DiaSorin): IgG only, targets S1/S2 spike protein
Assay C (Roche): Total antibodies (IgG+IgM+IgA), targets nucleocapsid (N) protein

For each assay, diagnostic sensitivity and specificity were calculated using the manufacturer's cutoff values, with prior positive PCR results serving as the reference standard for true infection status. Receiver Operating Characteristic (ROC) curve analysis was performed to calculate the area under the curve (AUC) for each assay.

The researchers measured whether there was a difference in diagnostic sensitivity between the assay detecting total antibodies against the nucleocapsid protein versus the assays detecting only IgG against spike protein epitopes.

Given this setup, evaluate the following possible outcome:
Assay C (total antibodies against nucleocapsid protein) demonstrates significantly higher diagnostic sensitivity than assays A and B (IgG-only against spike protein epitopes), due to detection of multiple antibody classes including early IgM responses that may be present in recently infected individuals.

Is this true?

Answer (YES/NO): NO